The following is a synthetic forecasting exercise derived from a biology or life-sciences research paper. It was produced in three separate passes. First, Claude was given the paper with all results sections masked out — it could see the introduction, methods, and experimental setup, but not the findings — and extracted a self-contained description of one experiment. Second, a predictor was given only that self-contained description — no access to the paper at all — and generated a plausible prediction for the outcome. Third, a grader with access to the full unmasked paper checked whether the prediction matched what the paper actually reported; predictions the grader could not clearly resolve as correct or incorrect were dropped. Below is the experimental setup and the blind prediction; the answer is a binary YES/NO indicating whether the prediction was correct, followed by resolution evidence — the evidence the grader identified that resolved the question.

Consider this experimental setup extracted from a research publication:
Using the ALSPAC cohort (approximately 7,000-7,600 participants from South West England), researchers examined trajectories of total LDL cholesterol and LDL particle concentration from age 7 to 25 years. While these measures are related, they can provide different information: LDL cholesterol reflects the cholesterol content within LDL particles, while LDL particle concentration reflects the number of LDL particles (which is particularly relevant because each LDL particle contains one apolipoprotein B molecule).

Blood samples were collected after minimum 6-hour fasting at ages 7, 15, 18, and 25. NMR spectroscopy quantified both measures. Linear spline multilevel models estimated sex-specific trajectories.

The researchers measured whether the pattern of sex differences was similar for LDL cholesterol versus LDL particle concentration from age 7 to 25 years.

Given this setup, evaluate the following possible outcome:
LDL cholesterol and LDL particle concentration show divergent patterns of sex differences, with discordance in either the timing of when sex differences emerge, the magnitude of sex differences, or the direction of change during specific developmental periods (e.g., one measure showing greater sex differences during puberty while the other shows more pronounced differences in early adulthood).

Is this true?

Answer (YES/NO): YES